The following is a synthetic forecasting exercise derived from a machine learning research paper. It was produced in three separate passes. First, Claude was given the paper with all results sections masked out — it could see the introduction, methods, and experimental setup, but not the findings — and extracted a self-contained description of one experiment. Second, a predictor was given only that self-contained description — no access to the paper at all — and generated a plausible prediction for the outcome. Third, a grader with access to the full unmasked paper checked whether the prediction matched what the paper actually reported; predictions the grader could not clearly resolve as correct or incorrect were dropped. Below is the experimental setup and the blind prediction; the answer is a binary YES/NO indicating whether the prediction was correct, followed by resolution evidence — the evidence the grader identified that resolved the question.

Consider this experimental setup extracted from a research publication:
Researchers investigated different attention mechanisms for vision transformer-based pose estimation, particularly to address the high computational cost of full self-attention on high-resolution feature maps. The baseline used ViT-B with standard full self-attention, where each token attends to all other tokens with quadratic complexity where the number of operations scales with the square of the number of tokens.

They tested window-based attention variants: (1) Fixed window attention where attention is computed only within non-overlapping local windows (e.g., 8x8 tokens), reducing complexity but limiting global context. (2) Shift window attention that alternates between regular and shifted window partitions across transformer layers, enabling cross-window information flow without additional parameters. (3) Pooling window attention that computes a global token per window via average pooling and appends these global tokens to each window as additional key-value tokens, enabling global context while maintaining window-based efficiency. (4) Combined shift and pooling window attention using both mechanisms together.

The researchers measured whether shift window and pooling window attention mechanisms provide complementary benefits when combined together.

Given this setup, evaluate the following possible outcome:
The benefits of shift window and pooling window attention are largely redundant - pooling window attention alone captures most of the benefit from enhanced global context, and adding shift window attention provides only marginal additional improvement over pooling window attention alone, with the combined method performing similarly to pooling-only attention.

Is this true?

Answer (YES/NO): YES